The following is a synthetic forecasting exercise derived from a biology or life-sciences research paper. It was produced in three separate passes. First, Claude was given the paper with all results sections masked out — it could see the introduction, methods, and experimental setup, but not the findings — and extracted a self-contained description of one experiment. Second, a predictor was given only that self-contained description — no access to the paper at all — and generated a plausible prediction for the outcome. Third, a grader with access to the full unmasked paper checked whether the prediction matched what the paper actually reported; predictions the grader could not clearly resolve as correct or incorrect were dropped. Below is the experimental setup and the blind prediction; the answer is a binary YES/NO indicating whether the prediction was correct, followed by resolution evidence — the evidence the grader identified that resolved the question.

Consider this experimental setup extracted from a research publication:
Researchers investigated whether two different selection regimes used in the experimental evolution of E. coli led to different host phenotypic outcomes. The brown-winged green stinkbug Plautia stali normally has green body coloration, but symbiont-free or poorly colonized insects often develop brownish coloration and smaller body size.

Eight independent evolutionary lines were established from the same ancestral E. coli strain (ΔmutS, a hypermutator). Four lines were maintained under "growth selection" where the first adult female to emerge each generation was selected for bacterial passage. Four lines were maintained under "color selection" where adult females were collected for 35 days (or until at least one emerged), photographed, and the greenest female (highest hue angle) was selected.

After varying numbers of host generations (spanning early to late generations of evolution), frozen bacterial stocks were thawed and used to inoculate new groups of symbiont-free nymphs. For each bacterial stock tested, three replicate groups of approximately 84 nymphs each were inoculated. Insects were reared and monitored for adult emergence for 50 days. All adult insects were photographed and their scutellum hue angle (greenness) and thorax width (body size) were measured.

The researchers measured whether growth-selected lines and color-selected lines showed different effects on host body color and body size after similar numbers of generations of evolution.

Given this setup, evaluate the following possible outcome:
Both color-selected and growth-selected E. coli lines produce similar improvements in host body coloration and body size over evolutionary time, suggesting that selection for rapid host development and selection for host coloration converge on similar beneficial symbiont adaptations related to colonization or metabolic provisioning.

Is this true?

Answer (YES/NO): YES